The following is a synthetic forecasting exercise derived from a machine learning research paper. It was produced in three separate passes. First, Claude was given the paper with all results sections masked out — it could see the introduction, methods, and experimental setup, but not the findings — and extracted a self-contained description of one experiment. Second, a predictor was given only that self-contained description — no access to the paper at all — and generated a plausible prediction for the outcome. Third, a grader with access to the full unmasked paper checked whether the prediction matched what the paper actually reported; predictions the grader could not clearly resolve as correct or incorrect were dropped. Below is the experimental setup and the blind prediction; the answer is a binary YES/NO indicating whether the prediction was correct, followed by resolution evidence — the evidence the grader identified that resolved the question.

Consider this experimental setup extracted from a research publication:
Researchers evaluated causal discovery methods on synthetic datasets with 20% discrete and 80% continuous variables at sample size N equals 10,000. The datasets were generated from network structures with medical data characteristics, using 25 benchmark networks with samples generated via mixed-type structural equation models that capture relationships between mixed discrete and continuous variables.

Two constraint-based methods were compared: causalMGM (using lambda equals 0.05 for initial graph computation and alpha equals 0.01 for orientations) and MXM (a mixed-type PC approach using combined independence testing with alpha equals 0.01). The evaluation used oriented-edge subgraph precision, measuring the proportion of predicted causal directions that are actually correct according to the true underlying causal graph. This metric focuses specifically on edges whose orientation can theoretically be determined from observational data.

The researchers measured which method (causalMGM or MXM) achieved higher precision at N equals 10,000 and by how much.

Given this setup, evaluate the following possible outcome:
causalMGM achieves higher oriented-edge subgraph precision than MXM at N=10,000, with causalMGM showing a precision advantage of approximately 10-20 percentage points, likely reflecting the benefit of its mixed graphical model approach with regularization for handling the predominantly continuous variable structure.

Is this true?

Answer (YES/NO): NO